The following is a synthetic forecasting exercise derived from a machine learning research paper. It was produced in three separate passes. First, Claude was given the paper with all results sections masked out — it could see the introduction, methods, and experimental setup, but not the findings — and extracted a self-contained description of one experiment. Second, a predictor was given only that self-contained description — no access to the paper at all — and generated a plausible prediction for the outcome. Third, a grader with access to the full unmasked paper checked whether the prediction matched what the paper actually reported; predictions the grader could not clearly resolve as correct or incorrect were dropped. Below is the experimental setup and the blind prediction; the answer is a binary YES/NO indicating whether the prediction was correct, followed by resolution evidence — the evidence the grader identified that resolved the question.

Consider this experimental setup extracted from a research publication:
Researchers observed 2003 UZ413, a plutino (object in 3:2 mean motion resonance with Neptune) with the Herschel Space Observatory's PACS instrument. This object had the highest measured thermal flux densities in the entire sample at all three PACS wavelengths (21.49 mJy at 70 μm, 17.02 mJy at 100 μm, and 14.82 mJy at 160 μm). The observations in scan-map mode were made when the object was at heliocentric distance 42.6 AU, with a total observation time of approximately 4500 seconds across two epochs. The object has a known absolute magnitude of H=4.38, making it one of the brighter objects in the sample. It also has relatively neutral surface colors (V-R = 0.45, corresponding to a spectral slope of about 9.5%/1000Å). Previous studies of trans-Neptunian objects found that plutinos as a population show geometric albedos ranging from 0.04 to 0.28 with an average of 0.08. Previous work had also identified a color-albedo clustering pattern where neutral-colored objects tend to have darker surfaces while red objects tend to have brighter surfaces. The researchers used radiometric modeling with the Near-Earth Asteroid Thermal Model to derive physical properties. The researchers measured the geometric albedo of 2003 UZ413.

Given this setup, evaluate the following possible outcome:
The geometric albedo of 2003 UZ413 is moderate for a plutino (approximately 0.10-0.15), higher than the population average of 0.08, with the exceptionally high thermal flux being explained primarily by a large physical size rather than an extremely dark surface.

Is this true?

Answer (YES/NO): NO